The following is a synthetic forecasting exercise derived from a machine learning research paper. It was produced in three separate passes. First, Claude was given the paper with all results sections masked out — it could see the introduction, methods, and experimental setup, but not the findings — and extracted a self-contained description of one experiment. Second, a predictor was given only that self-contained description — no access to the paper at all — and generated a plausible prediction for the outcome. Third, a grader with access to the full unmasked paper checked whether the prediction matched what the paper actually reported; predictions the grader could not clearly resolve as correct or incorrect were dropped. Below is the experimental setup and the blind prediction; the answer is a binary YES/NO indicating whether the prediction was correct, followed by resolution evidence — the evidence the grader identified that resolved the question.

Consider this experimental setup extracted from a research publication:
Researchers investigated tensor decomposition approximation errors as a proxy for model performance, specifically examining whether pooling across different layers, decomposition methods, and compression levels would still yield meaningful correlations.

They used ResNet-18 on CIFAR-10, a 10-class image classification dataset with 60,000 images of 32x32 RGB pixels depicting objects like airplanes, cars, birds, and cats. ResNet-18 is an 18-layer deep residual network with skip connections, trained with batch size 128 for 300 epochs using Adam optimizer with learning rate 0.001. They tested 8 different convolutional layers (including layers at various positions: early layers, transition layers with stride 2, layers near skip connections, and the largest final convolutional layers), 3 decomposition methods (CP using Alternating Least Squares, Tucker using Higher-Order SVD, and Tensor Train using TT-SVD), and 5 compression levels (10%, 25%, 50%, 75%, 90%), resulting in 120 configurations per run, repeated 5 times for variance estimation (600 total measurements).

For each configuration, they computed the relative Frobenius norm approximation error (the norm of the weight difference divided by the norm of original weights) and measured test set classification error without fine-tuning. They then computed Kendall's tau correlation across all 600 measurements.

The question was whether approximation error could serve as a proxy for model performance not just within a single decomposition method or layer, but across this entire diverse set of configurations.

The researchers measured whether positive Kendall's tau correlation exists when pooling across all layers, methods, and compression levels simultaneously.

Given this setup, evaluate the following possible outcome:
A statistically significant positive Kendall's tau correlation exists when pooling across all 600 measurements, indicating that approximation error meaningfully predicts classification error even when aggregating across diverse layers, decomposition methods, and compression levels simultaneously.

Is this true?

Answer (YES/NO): YES